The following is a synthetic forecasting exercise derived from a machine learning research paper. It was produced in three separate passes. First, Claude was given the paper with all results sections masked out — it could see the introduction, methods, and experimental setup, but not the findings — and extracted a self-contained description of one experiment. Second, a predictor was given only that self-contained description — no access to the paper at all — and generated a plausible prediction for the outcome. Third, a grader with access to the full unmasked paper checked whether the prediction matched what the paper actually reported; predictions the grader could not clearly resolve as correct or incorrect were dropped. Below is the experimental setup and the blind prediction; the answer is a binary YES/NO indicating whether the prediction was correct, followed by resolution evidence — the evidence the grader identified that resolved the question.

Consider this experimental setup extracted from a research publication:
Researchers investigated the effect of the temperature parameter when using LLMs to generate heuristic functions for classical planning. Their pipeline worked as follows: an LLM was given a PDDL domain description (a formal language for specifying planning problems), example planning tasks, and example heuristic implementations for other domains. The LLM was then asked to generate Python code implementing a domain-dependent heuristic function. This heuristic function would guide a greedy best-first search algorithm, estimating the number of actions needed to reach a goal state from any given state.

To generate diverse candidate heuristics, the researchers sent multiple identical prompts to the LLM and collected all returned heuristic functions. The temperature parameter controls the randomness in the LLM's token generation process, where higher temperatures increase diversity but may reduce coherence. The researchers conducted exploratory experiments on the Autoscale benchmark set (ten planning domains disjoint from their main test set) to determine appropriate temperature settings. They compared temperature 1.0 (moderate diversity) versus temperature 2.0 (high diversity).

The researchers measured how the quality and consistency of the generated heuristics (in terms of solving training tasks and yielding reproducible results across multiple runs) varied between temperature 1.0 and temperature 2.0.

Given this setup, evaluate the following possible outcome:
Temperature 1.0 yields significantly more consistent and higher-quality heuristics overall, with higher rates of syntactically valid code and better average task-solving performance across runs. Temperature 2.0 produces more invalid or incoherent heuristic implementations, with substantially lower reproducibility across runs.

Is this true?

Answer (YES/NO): NO